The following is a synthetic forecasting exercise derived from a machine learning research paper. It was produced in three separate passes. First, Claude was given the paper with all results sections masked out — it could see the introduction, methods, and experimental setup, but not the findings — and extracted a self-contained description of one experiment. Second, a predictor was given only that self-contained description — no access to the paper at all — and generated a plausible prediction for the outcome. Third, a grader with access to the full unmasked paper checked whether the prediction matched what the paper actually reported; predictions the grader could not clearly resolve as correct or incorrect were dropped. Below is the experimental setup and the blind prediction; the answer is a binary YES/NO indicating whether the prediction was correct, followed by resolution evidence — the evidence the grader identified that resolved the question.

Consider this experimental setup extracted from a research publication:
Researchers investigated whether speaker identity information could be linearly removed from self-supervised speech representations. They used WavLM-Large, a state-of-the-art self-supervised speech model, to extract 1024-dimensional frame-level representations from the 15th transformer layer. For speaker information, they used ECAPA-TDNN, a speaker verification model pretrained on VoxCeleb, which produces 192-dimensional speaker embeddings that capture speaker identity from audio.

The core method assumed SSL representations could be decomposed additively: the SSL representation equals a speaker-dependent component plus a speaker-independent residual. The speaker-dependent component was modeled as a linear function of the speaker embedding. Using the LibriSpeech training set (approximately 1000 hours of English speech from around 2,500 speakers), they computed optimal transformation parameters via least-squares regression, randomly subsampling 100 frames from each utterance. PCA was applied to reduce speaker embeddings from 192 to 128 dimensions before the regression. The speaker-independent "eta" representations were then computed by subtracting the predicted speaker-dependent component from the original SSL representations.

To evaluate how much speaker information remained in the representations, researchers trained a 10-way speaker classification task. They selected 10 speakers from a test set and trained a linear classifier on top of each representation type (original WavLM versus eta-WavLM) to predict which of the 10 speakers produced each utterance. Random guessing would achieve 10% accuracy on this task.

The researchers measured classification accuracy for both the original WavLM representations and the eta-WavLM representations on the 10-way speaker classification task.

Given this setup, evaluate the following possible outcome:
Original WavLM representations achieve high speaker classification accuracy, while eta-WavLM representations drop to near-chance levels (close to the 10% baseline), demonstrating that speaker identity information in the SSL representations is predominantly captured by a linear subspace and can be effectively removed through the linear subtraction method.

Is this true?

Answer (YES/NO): NO